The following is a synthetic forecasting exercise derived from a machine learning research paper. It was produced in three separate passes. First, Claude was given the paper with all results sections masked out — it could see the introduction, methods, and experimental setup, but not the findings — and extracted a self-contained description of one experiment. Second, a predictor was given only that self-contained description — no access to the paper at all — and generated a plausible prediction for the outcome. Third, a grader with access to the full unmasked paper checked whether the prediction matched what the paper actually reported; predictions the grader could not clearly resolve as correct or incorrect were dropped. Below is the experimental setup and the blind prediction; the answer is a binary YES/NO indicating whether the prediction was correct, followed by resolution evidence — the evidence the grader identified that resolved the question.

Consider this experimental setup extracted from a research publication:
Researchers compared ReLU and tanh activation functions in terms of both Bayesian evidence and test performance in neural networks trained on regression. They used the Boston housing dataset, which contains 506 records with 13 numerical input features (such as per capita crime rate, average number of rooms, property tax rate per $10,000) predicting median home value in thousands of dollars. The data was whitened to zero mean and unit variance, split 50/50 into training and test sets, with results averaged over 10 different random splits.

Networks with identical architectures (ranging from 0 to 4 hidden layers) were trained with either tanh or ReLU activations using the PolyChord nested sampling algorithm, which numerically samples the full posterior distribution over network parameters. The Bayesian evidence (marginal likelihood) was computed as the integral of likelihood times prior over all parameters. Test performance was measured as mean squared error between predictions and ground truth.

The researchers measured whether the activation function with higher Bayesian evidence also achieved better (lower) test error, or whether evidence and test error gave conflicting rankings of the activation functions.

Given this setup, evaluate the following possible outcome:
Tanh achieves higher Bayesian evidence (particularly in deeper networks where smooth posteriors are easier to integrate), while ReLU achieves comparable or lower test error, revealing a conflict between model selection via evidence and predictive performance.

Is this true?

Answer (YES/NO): NO